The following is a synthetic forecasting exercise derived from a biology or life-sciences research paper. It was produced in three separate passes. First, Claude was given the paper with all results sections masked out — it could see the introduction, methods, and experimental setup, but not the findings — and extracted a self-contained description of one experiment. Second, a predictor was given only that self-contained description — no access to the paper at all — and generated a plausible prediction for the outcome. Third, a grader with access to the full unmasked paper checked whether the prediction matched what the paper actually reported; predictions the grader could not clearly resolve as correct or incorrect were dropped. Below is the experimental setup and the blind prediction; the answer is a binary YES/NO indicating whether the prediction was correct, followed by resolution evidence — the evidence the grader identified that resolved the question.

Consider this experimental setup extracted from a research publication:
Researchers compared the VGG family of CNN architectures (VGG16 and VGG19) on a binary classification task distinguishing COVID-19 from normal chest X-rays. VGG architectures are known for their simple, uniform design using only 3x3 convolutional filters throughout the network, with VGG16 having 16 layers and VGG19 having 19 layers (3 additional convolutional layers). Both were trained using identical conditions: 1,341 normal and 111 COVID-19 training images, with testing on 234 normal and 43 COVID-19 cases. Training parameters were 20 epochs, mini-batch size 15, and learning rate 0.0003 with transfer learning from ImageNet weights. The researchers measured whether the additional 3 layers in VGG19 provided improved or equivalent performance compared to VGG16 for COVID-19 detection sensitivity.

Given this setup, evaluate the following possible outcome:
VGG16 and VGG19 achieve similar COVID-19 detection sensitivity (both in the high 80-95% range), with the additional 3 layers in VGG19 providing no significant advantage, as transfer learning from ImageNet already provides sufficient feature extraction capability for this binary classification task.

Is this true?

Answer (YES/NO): NO